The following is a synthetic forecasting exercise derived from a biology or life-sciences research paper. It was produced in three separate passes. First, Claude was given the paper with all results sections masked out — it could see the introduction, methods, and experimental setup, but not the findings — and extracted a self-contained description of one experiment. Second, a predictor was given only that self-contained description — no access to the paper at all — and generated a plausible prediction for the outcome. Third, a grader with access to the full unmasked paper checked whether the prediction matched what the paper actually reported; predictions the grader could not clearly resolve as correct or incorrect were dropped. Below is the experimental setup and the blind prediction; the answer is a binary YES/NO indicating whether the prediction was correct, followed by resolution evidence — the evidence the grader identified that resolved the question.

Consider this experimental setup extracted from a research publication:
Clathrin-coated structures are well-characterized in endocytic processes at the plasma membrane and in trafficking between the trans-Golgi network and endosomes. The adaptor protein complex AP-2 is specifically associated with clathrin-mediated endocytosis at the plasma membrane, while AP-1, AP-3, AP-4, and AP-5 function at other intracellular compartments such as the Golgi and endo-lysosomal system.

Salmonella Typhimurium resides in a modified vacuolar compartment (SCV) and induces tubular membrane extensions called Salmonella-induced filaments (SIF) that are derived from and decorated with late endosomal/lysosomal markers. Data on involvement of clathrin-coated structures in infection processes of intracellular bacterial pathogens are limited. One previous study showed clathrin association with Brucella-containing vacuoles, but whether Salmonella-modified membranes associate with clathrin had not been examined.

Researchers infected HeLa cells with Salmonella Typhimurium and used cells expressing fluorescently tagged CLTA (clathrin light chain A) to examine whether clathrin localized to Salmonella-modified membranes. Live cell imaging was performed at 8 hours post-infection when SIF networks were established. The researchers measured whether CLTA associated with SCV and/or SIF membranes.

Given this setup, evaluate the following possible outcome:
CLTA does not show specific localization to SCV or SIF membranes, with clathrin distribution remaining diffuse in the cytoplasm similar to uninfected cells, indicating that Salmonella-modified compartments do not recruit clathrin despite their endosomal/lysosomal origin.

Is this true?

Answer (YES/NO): NO